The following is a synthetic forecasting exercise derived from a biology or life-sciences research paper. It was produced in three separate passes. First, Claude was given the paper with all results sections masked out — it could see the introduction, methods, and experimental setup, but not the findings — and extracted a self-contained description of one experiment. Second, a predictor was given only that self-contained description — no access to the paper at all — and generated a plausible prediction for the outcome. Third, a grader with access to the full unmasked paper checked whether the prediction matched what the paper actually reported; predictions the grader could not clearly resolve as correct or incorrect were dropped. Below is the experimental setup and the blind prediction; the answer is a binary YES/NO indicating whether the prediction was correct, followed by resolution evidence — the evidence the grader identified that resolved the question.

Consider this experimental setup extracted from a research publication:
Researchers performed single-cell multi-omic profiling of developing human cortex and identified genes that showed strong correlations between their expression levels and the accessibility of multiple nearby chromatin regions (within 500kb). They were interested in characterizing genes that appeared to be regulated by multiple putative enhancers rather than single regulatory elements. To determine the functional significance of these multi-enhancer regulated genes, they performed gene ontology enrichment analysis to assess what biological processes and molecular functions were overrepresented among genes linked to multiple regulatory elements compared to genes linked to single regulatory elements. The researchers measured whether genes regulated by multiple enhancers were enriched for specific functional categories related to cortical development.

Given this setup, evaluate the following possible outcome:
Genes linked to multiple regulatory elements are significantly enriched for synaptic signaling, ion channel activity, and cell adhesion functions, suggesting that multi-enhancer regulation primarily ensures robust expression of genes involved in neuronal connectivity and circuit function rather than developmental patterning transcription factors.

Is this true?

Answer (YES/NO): NO